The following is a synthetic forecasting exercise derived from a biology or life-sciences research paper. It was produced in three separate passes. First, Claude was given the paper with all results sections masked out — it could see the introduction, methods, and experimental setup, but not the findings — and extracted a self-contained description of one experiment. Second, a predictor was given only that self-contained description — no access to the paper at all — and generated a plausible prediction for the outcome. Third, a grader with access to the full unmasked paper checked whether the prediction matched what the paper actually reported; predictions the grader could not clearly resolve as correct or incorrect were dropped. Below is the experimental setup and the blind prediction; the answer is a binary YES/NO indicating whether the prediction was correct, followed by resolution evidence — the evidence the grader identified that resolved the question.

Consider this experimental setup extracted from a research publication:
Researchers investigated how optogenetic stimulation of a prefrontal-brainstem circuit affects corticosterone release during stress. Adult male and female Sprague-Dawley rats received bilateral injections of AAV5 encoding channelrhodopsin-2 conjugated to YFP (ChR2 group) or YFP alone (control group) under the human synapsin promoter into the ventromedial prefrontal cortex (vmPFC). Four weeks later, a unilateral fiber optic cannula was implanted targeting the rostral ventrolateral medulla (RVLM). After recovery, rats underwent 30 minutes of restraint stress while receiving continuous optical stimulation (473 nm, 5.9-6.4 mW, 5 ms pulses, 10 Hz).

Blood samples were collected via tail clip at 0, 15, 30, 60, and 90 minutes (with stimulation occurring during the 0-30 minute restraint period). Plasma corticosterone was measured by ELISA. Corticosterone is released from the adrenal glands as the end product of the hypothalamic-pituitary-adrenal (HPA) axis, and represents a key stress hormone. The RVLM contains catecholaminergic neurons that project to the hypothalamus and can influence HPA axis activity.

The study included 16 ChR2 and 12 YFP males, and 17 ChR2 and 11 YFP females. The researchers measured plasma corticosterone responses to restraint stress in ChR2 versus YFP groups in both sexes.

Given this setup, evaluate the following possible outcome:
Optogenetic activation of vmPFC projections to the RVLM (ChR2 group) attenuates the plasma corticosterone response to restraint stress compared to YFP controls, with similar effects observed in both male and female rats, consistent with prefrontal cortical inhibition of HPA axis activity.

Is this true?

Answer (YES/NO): YES